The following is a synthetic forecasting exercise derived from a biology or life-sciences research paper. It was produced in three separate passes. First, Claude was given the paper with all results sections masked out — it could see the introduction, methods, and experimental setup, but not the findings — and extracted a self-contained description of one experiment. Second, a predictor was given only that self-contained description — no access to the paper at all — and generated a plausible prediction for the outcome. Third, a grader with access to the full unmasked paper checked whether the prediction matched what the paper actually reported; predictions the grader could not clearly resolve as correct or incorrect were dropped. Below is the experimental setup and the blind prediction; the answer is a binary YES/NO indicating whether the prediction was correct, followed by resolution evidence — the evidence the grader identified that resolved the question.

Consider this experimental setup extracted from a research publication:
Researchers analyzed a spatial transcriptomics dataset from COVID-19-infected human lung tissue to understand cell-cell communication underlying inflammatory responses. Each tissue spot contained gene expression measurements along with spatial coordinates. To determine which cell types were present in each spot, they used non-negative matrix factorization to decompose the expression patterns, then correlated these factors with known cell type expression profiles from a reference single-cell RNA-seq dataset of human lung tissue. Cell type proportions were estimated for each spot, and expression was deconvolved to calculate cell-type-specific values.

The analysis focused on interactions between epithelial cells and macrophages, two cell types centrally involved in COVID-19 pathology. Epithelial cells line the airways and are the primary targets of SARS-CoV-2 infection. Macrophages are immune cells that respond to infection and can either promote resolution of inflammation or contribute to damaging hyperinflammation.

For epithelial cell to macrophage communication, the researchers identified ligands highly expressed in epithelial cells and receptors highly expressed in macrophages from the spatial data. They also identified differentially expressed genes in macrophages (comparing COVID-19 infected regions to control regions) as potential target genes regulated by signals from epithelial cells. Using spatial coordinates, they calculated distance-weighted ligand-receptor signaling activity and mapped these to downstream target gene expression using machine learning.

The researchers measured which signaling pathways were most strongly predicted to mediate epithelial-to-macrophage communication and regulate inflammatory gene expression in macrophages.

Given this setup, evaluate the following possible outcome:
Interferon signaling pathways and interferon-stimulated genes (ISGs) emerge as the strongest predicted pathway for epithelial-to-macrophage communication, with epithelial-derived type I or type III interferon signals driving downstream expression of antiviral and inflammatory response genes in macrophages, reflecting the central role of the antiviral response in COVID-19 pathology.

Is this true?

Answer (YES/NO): NO